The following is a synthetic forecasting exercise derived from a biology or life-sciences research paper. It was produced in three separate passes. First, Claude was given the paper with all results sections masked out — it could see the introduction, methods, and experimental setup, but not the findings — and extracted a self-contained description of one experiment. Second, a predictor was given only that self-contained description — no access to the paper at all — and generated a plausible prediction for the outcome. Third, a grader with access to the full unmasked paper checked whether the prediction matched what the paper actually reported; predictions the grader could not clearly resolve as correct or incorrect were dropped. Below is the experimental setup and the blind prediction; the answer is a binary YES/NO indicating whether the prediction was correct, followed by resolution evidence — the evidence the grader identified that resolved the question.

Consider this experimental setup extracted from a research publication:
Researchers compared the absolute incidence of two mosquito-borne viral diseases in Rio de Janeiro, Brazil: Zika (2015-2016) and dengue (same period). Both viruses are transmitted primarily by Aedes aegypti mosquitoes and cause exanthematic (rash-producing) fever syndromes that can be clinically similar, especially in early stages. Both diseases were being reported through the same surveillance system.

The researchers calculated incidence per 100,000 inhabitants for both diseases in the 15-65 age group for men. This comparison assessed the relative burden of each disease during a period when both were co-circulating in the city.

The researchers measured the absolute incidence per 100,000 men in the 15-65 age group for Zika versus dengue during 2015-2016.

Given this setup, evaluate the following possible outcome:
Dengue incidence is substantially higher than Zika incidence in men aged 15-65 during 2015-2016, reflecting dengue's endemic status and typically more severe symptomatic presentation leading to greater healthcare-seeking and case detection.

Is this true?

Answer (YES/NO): YES